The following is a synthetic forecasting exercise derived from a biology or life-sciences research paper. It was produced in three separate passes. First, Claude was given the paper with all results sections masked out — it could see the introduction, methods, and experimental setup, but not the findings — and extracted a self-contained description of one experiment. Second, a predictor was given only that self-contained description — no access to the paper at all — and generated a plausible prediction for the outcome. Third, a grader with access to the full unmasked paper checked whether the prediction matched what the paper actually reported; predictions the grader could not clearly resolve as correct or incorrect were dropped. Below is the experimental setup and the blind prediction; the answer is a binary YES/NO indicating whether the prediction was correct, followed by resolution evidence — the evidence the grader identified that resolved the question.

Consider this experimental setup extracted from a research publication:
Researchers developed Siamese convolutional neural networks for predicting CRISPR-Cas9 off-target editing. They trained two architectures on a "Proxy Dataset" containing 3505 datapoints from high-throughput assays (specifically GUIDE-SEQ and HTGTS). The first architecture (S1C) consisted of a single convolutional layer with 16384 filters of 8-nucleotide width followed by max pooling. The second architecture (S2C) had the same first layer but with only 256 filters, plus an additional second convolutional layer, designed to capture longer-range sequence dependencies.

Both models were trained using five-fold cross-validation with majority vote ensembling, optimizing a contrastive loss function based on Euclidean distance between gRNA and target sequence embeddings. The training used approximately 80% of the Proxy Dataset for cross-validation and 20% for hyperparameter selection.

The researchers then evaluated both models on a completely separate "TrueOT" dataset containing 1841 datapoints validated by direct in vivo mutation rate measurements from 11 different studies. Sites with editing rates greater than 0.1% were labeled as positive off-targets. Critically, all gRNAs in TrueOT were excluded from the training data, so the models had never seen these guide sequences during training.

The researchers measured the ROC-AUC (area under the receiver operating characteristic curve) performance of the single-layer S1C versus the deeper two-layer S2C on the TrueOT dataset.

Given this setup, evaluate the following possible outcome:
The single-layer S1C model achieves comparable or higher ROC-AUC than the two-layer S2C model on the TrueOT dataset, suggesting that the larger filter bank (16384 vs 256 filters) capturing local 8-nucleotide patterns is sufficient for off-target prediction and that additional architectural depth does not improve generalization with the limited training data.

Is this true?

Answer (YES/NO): YES